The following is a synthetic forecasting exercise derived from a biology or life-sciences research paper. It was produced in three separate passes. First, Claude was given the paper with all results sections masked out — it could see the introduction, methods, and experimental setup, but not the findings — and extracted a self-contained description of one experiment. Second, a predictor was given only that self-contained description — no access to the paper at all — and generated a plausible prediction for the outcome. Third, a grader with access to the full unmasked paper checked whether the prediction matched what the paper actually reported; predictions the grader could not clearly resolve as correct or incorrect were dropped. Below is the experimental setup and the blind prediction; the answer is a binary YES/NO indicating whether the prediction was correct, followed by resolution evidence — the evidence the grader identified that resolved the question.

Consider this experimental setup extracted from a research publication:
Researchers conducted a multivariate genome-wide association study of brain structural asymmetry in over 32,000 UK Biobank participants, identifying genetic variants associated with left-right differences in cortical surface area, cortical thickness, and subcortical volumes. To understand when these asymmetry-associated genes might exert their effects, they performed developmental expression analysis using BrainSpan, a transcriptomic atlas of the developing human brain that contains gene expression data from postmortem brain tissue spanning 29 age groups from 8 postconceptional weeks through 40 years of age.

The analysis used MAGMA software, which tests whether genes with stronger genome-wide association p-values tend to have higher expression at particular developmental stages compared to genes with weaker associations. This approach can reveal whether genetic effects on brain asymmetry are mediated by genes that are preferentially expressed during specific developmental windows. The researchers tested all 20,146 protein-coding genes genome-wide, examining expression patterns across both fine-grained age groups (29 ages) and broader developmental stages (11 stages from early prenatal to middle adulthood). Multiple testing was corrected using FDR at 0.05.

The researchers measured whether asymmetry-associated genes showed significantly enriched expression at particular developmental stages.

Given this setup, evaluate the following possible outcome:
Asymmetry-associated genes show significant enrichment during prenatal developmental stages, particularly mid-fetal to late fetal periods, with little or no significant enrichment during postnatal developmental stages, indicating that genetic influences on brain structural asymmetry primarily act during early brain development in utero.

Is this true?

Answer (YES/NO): NO